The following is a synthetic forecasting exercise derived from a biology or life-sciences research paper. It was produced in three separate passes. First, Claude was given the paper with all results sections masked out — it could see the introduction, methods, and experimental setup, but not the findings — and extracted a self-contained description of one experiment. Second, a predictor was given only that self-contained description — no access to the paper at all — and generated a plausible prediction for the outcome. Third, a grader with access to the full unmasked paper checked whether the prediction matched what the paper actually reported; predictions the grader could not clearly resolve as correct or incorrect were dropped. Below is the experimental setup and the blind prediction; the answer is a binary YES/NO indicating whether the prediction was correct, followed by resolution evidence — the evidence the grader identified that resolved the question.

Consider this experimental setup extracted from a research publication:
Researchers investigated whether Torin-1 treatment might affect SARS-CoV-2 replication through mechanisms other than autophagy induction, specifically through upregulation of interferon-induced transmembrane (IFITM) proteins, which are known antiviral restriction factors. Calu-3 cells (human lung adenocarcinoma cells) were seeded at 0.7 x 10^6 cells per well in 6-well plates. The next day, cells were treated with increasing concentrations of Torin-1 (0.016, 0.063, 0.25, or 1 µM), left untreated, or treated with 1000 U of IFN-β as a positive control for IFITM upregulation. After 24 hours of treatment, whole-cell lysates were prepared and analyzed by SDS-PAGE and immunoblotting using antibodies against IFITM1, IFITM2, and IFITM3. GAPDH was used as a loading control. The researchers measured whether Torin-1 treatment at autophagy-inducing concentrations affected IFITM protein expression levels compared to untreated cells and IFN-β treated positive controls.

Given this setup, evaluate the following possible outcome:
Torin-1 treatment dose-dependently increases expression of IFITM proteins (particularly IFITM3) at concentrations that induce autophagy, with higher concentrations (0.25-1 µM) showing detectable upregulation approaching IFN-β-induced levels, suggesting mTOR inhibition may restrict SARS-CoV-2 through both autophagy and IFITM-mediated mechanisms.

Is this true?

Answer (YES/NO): NO